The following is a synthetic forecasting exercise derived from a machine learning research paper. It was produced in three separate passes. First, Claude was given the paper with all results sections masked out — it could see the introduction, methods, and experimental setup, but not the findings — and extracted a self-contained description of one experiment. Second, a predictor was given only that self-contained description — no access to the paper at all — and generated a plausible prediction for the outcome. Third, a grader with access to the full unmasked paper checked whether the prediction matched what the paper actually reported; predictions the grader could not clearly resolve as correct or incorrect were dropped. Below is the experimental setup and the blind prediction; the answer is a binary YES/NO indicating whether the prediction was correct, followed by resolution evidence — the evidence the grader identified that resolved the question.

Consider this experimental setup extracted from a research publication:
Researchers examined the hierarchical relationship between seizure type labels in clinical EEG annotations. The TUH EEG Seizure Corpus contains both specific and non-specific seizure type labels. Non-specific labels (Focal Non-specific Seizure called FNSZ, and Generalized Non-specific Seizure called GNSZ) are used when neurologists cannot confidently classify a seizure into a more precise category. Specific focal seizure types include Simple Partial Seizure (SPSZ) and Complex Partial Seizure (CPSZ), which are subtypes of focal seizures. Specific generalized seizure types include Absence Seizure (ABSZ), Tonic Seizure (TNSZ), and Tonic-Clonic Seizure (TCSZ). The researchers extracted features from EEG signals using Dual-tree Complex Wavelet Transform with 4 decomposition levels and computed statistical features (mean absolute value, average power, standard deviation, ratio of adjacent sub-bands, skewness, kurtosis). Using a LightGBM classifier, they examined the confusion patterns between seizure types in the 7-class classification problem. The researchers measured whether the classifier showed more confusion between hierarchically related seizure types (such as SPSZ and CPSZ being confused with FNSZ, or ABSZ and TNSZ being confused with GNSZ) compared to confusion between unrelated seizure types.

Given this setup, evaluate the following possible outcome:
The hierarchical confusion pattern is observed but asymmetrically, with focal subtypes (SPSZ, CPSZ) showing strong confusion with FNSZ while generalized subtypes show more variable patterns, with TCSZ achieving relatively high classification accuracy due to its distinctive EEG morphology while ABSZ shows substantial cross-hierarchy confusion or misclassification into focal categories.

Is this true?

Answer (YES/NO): NO